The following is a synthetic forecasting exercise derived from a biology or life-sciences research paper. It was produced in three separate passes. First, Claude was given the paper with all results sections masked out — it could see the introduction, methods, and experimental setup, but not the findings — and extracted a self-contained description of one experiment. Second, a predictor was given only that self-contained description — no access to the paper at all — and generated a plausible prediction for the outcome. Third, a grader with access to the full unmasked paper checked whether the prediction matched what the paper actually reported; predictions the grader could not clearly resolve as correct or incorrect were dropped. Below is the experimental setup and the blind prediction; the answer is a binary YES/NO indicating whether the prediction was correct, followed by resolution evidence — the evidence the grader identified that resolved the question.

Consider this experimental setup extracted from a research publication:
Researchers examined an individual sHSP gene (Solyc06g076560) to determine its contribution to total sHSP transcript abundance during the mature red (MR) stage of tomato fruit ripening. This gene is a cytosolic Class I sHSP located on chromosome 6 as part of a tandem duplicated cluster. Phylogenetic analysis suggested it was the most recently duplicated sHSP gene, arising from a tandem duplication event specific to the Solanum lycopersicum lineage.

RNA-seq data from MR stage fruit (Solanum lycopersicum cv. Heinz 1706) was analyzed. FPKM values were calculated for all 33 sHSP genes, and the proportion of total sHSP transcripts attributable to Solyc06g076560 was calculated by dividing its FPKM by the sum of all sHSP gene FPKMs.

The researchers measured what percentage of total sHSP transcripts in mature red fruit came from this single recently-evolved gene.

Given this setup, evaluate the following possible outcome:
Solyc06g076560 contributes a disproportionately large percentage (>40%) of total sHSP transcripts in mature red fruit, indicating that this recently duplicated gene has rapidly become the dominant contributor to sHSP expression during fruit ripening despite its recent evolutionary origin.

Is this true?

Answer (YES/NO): NO